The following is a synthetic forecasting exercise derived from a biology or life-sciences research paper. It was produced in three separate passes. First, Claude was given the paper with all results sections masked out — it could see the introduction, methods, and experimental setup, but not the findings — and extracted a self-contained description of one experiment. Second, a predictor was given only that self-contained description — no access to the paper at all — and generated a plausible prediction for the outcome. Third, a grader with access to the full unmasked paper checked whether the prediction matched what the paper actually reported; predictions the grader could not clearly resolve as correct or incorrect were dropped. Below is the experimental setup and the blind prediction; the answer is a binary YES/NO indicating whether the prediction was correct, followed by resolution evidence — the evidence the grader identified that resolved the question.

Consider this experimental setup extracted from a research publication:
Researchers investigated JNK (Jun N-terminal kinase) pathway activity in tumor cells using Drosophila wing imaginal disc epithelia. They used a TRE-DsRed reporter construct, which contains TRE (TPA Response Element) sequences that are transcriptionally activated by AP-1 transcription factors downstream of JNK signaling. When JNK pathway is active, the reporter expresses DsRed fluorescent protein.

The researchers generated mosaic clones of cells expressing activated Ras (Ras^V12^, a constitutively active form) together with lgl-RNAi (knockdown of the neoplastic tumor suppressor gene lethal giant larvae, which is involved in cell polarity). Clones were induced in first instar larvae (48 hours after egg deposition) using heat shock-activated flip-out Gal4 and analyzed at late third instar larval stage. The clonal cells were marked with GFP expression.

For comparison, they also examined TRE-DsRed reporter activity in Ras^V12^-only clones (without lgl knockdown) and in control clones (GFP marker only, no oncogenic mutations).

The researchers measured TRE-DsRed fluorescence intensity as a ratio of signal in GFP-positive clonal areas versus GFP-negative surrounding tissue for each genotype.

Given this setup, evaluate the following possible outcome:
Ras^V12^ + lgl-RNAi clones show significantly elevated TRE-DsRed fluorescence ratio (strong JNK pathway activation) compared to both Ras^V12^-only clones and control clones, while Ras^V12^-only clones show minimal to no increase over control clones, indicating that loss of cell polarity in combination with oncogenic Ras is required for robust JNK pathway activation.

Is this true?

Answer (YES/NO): YES